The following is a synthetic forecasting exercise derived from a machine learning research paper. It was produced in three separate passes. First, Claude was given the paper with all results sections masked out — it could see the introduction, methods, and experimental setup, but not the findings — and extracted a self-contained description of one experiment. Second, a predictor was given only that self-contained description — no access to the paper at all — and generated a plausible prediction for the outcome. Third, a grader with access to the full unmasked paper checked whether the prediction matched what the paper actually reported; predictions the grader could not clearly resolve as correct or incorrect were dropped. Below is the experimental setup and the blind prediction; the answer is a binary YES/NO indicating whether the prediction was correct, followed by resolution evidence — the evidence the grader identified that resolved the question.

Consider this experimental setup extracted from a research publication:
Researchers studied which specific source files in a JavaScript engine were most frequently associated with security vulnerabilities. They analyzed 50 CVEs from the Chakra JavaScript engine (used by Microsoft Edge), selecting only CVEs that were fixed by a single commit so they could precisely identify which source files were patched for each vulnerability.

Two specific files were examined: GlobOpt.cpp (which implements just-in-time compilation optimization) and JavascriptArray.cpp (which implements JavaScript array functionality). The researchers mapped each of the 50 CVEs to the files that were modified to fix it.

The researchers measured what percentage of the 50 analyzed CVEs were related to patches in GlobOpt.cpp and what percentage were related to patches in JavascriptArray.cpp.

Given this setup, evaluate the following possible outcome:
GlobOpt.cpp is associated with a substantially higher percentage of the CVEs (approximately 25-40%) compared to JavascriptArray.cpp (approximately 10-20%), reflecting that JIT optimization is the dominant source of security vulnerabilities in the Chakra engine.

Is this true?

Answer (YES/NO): NO